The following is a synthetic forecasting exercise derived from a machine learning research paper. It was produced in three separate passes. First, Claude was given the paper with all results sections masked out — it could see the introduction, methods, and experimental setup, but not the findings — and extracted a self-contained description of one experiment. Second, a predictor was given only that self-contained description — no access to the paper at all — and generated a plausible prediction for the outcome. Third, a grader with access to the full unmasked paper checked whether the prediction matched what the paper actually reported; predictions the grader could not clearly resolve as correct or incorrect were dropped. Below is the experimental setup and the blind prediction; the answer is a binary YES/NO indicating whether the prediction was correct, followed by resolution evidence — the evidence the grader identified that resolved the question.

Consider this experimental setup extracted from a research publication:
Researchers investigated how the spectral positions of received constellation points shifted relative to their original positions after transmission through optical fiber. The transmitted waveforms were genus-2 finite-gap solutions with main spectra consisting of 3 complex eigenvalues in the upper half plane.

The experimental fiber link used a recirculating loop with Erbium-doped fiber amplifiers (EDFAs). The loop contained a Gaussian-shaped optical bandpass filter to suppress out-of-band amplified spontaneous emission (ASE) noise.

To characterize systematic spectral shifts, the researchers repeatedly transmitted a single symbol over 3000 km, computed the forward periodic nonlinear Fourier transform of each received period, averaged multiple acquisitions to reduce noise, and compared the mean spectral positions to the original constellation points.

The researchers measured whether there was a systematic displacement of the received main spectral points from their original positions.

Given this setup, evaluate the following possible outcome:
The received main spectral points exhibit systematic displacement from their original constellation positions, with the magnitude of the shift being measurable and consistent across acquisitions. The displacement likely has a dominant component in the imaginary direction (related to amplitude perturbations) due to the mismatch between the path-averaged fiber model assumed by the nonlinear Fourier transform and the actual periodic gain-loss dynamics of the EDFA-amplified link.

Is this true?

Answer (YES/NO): NO